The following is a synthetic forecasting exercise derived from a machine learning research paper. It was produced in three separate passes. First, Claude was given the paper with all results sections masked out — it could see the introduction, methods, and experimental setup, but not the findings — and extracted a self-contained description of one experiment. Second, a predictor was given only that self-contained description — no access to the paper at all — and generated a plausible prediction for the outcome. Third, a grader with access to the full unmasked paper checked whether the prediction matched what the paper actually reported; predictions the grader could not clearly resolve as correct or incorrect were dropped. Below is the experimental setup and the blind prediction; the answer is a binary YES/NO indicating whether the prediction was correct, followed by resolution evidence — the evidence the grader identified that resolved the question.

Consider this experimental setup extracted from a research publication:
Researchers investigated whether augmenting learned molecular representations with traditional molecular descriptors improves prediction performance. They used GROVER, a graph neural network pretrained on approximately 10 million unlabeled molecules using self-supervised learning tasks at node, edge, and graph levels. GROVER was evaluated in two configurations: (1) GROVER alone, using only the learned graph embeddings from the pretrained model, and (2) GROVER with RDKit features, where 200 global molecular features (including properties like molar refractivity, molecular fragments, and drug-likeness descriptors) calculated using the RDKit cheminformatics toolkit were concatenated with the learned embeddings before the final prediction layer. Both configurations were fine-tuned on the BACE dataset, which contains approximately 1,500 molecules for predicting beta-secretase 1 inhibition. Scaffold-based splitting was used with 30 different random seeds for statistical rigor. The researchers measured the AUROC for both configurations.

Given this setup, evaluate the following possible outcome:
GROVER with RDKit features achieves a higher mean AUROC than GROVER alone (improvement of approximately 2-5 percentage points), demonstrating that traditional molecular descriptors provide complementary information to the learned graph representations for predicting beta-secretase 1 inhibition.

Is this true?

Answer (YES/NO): NO